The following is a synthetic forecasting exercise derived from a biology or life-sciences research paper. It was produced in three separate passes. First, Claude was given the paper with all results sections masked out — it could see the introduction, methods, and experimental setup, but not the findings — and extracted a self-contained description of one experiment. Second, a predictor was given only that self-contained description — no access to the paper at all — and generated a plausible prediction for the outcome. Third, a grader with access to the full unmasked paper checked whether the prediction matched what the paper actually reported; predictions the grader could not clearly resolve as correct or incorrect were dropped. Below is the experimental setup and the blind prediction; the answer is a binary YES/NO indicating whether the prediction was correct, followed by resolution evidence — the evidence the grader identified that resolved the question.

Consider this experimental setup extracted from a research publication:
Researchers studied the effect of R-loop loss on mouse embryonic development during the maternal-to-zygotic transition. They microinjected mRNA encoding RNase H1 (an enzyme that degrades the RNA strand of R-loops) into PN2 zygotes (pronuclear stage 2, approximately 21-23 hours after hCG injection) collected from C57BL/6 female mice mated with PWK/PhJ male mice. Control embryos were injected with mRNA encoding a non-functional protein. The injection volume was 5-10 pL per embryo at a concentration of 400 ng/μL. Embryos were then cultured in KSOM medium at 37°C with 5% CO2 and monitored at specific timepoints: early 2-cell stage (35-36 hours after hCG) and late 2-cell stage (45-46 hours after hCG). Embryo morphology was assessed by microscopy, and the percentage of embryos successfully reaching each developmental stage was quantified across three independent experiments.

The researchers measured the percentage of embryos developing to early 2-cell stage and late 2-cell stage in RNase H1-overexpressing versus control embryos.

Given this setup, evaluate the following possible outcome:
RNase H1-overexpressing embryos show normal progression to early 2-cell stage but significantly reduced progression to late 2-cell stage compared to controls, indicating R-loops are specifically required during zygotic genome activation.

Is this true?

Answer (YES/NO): NO